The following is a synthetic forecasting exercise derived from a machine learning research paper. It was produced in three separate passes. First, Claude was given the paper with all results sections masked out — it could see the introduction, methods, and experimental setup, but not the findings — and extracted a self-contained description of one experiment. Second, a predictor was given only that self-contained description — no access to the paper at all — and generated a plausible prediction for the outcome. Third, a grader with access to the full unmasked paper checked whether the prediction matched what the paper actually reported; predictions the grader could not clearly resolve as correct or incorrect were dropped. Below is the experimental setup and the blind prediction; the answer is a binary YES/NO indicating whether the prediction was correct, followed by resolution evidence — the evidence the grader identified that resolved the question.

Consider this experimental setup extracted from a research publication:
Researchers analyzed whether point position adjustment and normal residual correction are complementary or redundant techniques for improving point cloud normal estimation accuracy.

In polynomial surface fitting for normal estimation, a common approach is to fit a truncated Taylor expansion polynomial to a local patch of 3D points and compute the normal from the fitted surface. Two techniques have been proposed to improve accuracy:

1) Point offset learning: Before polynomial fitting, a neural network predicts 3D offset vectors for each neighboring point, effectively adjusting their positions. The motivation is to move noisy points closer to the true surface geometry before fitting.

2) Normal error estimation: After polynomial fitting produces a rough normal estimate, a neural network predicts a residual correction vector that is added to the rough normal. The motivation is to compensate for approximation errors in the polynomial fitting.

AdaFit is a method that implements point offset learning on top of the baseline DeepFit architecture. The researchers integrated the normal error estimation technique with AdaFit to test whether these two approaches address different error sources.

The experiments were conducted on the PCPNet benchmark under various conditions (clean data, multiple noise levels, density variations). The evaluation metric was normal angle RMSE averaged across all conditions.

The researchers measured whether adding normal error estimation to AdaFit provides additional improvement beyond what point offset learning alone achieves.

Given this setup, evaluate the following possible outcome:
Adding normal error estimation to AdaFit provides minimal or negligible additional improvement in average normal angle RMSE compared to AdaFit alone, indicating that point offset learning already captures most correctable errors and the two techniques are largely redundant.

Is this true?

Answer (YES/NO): NO